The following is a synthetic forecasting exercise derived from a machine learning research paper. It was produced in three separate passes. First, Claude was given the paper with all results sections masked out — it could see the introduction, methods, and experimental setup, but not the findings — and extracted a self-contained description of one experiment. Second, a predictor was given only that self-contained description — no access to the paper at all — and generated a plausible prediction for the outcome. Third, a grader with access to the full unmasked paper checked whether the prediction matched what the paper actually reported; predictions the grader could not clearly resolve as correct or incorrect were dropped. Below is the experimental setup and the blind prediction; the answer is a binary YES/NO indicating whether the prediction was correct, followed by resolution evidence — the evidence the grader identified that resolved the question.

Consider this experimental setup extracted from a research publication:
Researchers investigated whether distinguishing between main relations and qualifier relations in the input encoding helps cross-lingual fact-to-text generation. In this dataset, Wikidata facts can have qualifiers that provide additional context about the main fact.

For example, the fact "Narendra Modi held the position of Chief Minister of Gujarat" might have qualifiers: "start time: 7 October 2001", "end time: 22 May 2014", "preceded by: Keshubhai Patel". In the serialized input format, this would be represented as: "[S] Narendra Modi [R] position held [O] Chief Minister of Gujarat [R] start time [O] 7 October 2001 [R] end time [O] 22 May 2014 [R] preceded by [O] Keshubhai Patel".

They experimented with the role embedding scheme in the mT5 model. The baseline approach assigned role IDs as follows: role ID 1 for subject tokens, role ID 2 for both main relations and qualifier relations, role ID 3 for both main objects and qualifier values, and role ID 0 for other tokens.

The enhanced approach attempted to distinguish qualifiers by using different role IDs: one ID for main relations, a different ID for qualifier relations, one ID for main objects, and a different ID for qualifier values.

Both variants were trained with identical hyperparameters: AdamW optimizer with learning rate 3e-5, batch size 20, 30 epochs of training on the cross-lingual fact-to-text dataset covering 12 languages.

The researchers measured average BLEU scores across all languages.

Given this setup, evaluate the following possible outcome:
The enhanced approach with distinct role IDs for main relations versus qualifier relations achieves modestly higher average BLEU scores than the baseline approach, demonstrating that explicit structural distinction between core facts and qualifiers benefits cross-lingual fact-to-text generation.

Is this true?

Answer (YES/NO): NO